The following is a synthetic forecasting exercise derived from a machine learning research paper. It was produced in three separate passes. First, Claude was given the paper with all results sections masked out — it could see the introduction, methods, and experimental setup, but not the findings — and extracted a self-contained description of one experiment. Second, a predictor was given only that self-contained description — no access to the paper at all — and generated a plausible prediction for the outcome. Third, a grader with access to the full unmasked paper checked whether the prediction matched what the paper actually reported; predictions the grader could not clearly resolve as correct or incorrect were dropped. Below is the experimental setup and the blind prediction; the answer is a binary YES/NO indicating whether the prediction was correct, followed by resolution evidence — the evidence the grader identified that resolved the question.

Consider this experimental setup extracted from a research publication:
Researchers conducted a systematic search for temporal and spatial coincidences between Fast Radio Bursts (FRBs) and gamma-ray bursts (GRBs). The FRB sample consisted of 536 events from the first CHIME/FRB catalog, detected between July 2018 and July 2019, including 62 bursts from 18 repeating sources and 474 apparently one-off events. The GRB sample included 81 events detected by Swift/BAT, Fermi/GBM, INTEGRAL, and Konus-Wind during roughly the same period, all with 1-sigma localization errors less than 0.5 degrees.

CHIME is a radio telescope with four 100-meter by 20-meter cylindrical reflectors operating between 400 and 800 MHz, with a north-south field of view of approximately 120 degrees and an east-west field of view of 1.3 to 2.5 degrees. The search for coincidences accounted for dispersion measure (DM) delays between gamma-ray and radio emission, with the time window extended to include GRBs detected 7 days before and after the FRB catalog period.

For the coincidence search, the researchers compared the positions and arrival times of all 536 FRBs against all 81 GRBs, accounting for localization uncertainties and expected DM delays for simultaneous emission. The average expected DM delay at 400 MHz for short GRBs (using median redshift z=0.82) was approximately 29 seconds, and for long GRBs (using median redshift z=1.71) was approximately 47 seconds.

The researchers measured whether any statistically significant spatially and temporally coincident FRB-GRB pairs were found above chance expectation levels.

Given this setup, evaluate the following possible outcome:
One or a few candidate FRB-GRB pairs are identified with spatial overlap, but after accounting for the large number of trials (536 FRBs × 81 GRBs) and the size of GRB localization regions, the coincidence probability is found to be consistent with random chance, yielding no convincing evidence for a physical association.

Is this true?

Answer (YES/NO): YES